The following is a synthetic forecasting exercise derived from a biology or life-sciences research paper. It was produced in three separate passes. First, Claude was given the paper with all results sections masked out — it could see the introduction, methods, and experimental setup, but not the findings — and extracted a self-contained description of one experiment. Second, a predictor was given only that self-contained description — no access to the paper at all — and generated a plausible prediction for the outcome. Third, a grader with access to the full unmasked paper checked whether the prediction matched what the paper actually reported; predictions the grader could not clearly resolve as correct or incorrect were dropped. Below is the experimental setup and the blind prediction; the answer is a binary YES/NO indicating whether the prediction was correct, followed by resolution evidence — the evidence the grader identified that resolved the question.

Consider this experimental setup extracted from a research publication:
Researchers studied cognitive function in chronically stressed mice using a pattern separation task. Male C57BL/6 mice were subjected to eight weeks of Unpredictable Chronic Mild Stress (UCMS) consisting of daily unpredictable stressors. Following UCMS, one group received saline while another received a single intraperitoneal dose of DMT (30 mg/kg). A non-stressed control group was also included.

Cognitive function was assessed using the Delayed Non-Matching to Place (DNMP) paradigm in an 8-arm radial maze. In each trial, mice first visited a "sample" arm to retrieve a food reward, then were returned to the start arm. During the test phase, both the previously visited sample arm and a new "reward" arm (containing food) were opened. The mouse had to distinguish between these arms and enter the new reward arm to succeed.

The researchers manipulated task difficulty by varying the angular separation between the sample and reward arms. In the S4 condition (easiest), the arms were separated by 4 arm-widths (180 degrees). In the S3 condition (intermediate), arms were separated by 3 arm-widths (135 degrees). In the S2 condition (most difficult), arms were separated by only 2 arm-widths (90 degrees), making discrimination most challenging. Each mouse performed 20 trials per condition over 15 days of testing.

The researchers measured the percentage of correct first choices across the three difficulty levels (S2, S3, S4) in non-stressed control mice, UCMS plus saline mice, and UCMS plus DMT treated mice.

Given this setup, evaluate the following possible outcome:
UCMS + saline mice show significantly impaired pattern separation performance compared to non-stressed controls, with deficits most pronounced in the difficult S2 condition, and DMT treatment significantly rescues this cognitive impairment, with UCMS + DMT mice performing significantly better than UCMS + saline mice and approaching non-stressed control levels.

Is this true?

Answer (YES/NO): YES